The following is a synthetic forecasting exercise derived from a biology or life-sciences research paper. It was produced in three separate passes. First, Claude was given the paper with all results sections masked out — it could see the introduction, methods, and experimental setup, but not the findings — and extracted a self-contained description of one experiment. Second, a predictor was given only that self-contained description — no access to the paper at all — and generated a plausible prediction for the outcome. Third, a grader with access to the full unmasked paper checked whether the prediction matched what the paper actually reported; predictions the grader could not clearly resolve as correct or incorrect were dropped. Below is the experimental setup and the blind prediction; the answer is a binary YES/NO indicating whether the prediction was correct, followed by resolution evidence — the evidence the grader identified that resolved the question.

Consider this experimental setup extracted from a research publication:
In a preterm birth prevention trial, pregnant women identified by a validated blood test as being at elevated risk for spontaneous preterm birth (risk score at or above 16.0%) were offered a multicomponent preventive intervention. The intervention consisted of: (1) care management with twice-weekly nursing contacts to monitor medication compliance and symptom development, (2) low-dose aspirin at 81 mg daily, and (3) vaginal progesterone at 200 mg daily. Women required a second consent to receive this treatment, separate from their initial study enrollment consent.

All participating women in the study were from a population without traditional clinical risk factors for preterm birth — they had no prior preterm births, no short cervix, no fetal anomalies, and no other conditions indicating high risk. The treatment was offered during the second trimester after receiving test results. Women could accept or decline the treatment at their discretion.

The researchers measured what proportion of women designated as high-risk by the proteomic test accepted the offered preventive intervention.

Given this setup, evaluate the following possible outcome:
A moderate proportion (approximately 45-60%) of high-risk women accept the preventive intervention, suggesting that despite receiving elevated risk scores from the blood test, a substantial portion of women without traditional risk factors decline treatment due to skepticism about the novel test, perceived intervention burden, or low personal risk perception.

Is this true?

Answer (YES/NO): YES